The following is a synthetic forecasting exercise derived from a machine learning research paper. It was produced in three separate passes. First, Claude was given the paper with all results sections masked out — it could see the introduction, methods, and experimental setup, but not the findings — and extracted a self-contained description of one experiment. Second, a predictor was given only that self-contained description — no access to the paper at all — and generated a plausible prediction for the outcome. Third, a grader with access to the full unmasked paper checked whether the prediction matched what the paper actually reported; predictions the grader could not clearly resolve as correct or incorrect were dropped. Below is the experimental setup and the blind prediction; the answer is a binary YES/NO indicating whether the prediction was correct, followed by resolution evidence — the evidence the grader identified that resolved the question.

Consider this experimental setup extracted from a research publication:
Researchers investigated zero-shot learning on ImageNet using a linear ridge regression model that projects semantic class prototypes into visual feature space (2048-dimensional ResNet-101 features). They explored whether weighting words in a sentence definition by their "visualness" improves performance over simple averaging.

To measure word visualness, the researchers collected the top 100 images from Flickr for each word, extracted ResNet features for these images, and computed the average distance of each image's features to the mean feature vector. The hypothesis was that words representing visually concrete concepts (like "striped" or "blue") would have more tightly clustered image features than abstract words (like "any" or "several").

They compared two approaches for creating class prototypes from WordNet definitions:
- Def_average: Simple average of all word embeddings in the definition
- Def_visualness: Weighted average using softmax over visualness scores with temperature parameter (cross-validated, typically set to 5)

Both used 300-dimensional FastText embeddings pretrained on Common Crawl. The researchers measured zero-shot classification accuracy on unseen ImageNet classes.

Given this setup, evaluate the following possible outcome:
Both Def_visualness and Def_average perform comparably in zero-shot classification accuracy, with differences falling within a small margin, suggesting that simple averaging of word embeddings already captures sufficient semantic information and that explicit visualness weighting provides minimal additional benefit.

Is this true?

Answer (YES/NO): YES